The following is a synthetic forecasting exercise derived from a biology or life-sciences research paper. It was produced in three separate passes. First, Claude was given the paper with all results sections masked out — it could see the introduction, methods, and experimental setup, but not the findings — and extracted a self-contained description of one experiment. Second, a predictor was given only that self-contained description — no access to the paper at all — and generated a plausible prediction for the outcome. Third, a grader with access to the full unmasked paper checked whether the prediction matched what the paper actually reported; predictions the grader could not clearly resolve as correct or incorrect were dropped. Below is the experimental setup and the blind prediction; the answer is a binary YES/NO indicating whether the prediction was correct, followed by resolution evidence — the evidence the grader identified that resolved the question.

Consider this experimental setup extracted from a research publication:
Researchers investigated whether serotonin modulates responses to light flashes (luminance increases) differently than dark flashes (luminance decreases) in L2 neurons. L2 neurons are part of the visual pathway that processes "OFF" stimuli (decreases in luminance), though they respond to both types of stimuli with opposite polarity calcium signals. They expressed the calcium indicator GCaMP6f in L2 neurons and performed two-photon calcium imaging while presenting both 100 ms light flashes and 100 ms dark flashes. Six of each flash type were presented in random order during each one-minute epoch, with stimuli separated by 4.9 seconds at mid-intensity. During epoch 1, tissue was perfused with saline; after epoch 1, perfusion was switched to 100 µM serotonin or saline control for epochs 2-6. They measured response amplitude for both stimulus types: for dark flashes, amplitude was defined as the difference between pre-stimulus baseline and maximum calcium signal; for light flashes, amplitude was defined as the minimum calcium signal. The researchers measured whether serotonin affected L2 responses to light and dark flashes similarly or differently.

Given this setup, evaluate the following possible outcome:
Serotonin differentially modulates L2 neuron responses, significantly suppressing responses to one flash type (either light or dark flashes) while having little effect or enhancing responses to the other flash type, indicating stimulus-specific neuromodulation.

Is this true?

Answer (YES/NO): NO